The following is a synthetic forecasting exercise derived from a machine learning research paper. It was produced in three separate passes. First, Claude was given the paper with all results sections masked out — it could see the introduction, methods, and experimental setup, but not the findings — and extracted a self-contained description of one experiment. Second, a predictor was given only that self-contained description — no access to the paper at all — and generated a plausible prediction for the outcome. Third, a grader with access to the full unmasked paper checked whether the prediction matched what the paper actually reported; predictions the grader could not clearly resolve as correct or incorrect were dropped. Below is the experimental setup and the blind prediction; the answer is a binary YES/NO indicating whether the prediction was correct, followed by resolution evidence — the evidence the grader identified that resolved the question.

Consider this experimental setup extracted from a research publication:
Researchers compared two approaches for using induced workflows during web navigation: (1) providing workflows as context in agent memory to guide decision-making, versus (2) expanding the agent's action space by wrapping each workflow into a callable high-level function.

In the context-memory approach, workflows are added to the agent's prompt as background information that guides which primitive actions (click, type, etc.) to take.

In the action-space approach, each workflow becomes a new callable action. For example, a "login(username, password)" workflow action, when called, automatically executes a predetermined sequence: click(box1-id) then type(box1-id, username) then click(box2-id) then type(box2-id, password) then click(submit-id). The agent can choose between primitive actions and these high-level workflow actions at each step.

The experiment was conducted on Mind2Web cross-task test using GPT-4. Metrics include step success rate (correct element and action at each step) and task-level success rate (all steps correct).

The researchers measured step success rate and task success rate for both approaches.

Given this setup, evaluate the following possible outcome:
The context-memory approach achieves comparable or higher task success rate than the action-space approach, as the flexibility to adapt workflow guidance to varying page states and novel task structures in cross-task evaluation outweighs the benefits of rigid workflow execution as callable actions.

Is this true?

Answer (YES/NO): YES